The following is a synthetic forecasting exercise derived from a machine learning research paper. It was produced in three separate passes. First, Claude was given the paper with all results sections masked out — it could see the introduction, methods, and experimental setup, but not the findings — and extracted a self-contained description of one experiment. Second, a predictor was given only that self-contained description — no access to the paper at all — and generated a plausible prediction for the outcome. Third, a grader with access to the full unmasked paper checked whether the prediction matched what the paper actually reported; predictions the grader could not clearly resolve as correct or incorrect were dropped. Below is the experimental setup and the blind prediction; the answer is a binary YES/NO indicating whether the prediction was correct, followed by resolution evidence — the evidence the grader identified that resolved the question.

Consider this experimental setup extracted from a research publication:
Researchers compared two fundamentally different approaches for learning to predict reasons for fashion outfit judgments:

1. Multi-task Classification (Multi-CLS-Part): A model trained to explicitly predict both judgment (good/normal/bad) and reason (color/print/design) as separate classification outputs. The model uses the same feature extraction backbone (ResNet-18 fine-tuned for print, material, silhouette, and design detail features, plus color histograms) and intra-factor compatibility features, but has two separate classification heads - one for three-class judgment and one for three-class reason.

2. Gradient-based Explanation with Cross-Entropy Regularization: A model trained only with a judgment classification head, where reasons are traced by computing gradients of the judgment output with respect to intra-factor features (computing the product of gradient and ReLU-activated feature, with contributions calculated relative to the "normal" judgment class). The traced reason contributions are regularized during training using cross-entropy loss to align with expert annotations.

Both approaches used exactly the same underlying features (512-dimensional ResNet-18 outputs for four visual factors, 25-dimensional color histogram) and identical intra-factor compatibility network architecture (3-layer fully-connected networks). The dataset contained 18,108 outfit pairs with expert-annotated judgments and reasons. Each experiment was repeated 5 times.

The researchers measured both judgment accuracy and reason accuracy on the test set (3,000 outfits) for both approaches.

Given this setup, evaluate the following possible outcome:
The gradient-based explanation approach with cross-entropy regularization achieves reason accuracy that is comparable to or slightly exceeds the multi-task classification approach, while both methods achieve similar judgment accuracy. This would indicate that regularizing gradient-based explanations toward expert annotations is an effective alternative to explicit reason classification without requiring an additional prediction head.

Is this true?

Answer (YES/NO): YES